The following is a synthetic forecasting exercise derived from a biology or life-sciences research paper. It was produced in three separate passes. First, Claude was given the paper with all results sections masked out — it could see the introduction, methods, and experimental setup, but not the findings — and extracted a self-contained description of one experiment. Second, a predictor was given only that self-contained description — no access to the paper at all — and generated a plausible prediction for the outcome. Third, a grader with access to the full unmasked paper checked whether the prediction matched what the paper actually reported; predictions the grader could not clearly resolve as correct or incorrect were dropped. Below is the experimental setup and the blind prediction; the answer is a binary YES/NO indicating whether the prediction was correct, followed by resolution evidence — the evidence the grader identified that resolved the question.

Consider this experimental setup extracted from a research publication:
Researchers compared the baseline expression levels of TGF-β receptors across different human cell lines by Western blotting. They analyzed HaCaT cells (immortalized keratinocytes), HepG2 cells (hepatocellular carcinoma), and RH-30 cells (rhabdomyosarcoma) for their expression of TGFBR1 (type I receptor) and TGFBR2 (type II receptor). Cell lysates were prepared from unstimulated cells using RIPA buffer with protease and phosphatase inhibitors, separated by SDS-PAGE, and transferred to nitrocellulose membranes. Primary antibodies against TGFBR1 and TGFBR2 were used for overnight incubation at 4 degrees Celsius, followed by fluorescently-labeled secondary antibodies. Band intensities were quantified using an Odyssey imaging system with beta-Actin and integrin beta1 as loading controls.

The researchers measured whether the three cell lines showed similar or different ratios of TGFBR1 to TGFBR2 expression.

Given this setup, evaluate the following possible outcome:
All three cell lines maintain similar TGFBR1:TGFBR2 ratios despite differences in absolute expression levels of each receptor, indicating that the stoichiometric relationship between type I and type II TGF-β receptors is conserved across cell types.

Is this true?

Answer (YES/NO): NO